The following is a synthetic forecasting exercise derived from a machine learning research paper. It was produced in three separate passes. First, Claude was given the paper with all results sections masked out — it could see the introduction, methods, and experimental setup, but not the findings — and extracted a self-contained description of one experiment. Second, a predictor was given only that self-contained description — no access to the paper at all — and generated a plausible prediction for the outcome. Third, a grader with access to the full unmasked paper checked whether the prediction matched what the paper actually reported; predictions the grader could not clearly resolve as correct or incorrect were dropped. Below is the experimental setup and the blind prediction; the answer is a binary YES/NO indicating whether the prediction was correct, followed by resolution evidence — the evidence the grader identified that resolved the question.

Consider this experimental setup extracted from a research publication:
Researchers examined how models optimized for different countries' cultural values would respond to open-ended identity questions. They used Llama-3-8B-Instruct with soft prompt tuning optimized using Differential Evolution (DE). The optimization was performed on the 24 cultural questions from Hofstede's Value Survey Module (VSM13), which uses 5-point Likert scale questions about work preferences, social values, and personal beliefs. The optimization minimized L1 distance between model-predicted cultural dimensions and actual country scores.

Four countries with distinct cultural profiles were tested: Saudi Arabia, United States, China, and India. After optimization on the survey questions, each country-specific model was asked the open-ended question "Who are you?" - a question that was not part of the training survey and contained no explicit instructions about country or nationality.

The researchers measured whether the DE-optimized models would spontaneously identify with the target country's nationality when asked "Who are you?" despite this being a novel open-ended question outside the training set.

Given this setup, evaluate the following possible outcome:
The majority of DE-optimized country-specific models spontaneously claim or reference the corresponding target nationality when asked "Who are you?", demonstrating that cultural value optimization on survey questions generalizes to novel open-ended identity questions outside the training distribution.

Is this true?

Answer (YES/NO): YES